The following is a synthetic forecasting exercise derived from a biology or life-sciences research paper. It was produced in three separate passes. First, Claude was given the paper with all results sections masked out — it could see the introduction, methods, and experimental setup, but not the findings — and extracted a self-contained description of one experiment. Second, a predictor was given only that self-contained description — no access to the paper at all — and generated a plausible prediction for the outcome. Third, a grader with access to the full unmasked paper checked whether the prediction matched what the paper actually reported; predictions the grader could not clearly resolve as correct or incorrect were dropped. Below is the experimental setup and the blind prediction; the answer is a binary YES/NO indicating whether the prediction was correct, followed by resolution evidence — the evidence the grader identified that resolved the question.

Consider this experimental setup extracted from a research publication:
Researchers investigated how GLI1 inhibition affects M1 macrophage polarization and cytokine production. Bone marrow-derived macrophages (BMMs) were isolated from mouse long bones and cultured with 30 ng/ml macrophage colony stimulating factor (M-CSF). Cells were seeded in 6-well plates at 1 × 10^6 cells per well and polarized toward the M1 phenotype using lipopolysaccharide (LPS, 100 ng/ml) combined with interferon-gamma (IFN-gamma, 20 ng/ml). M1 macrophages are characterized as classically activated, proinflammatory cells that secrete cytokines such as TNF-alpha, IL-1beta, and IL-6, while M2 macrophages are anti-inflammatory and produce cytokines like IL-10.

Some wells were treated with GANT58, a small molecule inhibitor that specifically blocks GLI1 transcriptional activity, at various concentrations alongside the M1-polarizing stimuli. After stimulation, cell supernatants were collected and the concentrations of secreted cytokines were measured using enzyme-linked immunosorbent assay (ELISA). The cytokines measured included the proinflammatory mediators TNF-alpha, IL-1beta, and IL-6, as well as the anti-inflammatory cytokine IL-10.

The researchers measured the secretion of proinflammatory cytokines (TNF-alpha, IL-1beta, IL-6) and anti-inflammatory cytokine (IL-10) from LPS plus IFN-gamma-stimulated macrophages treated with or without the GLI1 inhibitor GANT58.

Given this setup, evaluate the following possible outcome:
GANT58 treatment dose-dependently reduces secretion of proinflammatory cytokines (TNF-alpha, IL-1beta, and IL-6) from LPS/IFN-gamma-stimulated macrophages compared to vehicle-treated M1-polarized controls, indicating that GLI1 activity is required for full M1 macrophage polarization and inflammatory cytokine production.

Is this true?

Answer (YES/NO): NO